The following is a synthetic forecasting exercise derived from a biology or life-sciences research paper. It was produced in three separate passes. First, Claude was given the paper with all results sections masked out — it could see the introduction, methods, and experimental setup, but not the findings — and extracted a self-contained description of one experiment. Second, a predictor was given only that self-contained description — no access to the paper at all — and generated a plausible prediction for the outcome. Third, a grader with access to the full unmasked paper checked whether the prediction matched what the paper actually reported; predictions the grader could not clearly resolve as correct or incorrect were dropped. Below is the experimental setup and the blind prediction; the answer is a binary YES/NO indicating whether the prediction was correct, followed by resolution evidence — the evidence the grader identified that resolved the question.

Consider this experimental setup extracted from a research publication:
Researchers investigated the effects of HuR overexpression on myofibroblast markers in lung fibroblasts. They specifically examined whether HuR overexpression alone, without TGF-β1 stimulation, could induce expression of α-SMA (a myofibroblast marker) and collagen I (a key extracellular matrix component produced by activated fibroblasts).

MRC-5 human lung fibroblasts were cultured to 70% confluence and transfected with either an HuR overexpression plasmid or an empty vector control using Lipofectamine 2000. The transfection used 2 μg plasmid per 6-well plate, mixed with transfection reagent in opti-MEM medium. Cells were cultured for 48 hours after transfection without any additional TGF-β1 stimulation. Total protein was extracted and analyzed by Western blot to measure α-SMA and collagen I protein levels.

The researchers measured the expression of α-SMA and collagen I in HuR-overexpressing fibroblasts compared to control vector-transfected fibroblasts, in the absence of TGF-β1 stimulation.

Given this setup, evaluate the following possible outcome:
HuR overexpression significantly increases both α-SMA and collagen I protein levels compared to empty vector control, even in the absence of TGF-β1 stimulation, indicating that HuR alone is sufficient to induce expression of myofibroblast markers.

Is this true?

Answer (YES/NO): YES